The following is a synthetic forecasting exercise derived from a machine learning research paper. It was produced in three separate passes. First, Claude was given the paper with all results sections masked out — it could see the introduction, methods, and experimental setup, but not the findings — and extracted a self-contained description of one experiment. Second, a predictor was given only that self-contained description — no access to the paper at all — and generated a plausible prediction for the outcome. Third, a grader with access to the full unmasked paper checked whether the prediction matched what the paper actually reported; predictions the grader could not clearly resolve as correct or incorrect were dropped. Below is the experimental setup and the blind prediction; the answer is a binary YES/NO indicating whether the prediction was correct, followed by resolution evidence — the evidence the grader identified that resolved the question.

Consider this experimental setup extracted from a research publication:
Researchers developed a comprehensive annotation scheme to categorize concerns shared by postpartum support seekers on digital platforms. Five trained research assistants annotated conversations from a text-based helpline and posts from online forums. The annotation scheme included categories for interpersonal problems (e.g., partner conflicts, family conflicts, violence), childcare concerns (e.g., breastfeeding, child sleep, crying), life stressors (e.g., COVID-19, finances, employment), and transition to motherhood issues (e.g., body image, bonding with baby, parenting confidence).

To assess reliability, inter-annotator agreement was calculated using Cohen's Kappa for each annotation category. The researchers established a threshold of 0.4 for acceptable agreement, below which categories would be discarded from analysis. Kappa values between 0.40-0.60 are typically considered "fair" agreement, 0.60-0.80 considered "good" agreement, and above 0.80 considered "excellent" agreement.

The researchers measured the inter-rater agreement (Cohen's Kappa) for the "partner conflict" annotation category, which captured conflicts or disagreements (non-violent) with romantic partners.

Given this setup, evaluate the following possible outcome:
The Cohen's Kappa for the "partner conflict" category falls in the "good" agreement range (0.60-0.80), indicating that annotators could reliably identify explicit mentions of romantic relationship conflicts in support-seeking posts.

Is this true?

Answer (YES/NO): YES